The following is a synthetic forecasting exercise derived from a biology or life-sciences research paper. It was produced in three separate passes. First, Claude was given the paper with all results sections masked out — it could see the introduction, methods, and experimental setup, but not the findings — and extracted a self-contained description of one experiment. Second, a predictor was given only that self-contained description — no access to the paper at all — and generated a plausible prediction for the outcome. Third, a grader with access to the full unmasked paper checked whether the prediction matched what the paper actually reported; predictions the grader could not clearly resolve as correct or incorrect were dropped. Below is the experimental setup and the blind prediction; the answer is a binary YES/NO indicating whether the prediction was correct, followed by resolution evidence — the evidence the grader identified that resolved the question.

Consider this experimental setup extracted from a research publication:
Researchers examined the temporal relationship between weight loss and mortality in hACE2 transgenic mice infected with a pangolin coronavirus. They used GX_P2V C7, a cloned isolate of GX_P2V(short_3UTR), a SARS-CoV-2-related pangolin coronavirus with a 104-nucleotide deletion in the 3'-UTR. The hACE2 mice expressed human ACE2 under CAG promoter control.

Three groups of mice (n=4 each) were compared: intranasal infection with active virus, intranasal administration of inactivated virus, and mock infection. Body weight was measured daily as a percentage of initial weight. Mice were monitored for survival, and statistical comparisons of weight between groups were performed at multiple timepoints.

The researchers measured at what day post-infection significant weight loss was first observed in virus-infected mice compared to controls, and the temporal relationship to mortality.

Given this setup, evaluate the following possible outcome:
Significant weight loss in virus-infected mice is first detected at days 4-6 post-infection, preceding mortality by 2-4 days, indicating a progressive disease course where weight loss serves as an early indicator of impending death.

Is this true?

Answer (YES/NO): YES